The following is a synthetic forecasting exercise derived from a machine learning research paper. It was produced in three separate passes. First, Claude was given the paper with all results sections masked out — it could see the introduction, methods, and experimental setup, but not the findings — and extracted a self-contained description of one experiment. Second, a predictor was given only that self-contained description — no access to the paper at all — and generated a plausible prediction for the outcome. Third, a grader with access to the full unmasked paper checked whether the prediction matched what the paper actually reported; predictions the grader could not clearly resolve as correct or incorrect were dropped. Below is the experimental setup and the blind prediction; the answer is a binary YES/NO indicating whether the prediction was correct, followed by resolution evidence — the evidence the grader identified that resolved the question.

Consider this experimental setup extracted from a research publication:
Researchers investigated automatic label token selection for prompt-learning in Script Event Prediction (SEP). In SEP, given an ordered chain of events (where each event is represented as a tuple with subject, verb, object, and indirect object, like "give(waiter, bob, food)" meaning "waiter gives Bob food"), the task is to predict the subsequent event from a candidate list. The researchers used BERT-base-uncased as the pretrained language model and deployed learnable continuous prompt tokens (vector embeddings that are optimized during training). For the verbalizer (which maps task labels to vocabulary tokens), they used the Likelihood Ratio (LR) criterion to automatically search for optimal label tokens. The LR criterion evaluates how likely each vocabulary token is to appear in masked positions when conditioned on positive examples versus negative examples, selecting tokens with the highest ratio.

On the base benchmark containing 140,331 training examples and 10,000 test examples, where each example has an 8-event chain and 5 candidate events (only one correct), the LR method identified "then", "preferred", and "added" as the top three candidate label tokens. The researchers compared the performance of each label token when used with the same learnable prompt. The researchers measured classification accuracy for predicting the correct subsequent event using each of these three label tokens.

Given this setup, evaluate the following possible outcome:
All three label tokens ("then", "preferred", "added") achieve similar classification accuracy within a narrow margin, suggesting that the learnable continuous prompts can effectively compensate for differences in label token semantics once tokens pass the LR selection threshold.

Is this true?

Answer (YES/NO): NO